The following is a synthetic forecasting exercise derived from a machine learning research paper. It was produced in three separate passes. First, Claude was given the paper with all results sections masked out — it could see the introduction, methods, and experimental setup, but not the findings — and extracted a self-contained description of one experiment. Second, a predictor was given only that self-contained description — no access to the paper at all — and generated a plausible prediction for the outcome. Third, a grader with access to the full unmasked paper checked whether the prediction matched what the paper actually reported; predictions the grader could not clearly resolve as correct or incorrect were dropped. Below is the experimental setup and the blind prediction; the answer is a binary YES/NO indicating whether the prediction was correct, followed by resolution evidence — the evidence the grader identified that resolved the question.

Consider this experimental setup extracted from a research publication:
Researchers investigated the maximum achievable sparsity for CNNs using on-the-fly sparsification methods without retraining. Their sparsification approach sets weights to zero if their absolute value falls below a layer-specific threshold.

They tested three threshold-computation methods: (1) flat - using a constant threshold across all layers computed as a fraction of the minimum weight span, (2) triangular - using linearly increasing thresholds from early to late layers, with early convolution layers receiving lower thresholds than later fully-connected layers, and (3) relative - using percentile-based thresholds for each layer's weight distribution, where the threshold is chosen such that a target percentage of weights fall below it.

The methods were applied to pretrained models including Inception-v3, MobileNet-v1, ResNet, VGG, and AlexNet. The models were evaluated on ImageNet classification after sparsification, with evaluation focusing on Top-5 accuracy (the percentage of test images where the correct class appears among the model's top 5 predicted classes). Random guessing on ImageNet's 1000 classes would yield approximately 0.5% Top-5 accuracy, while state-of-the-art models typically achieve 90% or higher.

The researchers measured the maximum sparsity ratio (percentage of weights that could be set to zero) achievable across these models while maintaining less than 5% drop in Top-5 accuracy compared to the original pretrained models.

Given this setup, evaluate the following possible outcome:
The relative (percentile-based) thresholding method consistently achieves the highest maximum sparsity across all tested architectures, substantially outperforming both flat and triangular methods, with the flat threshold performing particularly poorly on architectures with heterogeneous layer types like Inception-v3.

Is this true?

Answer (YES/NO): NO